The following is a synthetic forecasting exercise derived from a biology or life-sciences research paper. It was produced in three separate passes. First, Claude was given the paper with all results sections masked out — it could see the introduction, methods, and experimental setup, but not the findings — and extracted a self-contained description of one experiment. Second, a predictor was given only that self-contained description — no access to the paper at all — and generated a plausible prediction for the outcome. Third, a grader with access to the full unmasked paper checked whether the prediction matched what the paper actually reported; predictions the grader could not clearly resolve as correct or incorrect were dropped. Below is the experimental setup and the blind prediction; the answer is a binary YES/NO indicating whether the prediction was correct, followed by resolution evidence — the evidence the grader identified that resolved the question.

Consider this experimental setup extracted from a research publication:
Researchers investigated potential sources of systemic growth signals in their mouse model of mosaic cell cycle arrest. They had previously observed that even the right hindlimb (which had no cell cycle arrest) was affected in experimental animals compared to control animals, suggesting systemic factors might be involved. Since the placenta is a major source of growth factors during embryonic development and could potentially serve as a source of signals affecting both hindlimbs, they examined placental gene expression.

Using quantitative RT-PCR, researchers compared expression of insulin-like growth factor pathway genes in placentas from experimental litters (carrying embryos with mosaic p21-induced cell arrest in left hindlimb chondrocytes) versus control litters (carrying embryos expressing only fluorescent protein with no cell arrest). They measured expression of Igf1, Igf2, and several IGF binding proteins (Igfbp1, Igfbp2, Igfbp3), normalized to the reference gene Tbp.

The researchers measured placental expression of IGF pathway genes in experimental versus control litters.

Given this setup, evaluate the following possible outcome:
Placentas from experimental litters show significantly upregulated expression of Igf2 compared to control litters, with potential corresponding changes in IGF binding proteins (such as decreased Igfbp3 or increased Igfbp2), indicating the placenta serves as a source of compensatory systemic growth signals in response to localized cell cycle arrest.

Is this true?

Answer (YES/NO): NO